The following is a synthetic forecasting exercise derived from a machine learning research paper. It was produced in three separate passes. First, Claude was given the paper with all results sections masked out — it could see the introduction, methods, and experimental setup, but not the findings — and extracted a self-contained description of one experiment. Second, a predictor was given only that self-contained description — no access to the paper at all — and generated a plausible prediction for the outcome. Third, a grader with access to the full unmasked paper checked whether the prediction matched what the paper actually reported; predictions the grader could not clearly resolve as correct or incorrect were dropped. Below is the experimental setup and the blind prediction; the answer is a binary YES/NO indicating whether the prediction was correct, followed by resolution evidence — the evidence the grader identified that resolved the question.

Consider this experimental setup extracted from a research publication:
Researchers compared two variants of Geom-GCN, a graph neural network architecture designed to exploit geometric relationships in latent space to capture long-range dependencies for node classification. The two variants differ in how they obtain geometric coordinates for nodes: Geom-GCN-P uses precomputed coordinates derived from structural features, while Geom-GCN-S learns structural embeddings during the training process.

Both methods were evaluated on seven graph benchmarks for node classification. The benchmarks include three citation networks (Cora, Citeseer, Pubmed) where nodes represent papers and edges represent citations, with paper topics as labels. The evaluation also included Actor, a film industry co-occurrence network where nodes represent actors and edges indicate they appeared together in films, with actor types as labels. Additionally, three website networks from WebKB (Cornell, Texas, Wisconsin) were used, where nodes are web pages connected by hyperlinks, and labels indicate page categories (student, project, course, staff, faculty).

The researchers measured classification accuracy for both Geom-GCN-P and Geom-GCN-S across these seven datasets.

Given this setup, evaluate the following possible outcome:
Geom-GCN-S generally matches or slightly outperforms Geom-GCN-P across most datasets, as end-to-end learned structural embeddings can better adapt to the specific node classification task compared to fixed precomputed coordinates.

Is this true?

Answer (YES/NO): NO